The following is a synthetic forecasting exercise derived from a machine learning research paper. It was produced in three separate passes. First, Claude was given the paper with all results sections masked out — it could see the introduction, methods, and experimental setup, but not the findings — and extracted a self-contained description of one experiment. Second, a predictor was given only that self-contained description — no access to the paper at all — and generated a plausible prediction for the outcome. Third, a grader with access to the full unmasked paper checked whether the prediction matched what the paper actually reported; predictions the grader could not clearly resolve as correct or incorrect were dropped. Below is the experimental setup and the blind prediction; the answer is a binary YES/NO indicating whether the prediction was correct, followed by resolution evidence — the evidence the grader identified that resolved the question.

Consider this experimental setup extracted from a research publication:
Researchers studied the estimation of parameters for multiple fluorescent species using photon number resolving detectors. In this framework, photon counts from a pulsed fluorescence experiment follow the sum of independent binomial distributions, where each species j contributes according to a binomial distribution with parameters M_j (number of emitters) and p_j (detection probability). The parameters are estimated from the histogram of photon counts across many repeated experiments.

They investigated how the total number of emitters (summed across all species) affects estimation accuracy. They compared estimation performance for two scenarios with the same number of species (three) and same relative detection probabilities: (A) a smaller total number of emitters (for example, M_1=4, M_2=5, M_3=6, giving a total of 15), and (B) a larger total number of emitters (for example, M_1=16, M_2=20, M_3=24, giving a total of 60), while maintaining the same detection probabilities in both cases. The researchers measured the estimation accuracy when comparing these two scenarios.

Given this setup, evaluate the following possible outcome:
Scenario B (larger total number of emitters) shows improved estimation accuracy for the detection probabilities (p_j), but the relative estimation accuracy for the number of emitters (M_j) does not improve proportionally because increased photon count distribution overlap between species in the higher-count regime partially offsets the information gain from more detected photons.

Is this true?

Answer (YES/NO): NO